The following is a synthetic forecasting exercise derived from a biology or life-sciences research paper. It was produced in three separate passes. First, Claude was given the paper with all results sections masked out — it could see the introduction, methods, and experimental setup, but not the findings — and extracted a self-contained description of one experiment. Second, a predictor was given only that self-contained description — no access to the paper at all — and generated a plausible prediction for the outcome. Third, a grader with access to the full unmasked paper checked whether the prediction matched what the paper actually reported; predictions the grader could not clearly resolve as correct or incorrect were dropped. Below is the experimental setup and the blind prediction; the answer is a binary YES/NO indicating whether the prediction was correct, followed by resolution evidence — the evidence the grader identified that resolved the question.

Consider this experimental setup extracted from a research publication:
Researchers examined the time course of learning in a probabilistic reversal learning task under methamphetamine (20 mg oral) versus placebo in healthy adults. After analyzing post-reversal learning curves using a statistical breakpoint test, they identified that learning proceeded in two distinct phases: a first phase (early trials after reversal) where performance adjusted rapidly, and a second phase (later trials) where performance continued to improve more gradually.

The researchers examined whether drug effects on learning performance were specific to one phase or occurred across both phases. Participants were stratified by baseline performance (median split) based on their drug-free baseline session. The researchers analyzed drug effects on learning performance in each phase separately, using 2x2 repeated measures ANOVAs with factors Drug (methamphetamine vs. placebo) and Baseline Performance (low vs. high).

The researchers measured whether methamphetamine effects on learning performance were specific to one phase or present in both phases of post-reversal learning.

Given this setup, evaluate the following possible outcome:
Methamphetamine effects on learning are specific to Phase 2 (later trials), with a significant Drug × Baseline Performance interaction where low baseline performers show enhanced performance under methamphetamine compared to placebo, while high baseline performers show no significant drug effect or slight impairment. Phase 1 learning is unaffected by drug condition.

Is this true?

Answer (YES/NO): YES